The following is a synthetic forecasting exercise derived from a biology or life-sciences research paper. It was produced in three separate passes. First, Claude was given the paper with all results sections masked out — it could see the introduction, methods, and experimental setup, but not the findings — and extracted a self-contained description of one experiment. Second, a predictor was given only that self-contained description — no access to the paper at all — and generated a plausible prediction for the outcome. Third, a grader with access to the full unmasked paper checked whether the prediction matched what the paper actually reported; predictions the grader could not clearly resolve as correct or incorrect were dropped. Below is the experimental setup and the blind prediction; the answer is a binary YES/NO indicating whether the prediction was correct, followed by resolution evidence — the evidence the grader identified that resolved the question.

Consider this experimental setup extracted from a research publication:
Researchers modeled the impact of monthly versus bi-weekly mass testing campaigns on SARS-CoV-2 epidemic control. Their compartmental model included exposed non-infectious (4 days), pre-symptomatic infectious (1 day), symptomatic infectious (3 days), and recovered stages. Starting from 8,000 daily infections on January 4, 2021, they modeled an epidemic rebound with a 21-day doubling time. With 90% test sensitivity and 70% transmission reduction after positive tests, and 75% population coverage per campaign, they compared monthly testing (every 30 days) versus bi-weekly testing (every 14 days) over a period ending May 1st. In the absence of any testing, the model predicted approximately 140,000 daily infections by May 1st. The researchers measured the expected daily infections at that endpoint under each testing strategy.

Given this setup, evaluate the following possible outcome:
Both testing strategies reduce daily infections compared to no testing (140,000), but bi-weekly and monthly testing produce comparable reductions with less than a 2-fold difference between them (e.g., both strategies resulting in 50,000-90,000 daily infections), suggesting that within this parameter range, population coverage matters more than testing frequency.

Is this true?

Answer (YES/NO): NO